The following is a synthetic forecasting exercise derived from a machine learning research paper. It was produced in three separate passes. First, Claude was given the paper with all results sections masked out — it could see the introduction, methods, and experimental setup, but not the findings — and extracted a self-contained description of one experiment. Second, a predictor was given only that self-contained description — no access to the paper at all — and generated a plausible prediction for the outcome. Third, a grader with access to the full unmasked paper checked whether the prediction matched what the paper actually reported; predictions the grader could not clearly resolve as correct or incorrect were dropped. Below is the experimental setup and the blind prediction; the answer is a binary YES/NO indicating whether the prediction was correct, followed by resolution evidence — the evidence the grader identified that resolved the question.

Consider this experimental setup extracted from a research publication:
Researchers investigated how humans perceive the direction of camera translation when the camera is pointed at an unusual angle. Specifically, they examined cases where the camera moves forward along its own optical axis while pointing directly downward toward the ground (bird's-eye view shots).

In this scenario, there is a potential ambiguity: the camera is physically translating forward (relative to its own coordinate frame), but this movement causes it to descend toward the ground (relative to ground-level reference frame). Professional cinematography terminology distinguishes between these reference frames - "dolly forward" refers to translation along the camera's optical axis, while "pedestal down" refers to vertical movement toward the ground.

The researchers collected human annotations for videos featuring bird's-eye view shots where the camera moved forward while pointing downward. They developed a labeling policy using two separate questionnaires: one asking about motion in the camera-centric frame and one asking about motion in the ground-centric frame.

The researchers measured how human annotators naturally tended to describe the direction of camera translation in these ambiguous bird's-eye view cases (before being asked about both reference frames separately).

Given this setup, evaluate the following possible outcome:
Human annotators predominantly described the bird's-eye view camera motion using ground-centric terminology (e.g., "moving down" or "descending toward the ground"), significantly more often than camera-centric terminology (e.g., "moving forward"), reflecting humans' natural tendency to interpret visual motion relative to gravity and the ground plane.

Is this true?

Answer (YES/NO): YES